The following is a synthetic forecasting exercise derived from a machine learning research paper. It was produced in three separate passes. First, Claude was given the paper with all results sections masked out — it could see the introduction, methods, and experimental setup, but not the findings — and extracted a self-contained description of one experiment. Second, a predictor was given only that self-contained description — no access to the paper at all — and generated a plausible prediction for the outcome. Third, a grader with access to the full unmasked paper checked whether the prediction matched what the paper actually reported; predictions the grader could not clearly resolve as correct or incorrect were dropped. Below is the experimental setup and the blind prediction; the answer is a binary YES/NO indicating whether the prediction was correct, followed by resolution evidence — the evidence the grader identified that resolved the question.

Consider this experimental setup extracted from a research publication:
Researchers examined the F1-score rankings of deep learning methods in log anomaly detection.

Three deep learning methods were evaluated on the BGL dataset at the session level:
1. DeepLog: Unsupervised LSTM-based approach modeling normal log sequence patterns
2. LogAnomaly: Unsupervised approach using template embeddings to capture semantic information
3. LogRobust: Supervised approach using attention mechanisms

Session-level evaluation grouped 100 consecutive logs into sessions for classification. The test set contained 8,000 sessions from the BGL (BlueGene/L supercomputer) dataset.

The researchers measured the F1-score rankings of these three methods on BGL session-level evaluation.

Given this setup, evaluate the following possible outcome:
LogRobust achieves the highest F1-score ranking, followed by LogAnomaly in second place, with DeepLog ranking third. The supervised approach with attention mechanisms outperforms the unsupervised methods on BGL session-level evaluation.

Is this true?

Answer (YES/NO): NO